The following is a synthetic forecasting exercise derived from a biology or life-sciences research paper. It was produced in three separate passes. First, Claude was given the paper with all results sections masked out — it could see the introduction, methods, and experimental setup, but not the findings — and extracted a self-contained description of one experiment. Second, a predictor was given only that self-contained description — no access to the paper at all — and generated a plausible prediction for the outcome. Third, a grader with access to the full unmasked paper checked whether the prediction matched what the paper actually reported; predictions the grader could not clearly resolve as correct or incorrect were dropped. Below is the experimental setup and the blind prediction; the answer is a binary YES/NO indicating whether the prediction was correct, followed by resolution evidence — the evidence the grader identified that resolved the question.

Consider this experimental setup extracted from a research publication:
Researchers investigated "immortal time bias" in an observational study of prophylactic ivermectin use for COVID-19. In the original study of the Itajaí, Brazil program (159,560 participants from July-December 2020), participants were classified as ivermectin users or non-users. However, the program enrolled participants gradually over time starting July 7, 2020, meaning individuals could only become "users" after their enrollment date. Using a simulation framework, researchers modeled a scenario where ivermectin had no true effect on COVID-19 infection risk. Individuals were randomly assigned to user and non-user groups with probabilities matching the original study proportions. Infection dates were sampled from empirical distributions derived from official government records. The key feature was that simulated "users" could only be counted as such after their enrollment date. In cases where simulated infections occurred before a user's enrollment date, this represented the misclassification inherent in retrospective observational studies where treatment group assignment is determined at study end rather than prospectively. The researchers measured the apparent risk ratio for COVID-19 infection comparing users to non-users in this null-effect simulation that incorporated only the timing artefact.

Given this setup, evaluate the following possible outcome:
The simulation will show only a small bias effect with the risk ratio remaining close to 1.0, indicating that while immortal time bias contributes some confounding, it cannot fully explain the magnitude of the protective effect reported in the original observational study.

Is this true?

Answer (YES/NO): NO